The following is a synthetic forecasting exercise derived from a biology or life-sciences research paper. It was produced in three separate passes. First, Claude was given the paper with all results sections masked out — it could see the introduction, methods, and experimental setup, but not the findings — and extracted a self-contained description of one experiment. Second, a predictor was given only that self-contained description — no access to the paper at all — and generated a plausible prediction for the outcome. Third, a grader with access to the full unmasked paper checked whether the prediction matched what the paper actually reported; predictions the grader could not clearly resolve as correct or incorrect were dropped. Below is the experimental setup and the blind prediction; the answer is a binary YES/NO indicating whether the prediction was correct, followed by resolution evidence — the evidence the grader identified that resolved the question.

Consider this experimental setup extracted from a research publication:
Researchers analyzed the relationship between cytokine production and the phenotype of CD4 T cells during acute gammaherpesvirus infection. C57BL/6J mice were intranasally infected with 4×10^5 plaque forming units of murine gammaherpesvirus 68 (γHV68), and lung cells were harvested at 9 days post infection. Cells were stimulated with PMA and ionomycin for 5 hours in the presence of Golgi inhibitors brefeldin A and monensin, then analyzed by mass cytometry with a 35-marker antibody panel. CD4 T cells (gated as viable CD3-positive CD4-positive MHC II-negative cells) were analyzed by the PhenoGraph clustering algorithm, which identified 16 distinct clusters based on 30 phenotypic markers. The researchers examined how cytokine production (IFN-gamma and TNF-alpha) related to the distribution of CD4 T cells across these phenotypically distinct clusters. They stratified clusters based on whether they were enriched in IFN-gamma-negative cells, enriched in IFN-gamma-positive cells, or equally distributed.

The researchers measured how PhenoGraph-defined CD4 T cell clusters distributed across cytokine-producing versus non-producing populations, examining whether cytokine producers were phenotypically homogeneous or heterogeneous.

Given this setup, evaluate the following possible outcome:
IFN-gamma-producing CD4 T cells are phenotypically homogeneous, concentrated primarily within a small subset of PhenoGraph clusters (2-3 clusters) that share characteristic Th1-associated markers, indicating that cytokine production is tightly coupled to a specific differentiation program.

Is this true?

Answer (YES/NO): NO